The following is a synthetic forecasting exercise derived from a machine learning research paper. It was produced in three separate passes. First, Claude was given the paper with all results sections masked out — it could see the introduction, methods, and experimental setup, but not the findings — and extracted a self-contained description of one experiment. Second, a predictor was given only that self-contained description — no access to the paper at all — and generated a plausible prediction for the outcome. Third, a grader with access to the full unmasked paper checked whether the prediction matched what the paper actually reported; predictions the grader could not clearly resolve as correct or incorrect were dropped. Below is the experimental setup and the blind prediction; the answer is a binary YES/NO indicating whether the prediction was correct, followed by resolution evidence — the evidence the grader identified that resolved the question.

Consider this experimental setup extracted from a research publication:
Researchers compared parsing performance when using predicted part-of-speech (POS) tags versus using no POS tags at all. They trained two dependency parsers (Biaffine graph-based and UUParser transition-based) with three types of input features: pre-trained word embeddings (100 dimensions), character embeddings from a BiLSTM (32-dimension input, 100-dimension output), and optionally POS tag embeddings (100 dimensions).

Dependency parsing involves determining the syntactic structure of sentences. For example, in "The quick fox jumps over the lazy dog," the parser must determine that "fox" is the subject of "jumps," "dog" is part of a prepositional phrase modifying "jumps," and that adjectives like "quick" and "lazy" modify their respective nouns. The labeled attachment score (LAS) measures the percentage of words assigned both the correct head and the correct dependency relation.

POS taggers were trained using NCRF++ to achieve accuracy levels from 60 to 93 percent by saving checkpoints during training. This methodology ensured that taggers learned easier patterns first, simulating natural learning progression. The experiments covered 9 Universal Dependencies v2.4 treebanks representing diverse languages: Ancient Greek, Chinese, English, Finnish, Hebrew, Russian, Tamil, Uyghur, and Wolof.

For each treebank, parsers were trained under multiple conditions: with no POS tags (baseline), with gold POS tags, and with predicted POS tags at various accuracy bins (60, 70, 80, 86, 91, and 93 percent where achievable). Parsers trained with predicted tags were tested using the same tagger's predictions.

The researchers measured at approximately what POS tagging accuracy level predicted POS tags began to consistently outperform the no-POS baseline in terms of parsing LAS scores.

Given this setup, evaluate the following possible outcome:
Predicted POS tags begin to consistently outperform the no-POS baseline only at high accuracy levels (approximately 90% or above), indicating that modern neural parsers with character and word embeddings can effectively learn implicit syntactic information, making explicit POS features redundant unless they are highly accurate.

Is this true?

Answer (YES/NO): NO